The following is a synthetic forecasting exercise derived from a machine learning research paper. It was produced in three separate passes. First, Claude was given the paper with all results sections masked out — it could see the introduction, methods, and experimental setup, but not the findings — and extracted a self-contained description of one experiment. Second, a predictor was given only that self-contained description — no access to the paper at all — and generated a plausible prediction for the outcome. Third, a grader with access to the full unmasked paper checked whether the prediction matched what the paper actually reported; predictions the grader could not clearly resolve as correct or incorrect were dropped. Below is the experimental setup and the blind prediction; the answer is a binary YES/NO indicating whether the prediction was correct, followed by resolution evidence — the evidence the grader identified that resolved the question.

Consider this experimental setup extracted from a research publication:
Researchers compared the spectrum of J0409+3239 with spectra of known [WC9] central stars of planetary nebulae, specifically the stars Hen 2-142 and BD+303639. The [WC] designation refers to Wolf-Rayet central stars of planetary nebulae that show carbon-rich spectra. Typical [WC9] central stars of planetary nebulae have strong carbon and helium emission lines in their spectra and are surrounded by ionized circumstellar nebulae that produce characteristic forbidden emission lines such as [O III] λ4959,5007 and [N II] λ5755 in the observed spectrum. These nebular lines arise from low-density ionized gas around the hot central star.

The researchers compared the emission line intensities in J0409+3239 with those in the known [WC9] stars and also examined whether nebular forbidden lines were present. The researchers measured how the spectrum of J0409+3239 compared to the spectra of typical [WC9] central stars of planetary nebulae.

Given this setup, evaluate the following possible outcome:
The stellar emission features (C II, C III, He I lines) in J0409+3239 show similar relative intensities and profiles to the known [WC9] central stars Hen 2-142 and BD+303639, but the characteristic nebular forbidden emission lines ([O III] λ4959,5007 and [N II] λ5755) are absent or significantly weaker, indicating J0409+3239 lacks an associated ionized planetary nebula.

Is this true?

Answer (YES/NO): NO